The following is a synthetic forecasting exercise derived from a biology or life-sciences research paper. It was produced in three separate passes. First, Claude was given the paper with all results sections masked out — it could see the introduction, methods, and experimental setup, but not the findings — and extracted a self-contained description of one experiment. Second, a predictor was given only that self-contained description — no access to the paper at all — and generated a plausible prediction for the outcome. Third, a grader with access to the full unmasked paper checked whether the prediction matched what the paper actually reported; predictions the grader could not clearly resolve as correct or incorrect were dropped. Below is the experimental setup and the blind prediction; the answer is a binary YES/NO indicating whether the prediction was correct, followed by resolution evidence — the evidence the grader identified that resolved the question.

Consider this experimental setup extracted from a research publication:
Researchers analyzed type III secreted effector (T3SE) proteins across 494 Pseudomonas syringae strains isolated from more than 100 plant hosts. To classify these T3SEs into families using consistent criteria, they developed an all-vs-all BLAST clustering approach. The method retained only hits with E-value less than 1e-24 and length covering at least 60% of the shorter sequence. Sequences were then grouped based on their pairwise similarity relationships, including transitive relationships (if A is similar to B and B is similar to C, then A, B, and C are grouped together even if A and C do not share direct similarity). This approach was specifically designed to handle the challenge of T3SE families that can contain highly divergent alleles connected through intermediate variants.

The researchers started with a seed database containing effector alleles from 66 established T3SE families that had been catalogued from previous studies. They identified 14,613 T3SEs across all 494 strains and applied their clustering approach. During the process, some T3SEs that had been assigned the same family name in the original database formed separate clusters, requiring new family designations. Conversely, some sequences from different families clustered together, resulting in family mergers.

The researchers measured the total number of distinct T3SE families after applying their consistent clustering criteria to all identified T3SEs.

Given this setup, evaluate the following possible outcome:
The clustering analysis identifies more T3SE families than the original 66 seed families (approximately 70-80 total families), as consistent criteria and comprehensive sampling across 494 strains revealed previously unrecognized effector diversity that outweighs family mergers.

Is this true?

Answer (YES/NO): YES